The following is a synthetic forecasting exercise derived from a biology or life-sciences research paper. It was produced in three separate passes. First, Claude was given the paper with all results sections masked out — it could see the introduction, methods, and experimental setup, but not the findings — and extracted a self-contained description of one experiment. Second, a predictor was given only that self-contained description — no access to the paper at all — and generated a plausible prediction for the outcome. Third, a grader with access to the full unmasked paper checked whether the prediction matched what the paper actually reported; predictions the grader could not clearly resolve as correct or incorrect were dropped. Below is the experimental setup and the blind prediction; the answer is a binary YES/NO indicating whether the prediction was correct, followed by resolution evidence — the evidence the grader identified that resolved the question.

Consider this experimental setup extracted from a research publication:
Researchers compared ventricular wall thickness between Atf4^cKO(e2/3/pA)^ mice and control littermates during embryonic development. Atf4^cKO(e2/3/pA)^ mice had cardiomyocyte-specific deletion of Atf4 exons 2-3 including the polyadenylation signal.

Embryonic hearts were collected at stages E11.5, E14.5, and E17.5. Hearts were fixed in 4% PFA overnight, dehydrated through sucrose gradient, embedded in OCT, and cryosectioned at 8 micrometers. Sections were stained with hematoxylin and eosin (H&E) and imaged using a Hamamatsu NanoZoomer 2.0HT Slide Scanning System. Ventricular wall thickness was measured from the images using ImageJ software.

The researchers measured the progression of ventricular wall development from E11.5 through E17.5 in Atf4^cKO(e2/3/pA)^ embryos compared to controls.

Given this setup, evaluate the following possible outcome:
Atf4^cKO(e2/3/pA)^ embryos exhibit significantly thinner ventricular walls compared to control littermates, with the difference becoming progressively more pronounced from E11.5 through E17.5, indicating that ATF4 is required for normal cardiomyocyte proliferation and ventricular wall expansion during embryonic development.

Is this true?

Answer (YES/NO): NO